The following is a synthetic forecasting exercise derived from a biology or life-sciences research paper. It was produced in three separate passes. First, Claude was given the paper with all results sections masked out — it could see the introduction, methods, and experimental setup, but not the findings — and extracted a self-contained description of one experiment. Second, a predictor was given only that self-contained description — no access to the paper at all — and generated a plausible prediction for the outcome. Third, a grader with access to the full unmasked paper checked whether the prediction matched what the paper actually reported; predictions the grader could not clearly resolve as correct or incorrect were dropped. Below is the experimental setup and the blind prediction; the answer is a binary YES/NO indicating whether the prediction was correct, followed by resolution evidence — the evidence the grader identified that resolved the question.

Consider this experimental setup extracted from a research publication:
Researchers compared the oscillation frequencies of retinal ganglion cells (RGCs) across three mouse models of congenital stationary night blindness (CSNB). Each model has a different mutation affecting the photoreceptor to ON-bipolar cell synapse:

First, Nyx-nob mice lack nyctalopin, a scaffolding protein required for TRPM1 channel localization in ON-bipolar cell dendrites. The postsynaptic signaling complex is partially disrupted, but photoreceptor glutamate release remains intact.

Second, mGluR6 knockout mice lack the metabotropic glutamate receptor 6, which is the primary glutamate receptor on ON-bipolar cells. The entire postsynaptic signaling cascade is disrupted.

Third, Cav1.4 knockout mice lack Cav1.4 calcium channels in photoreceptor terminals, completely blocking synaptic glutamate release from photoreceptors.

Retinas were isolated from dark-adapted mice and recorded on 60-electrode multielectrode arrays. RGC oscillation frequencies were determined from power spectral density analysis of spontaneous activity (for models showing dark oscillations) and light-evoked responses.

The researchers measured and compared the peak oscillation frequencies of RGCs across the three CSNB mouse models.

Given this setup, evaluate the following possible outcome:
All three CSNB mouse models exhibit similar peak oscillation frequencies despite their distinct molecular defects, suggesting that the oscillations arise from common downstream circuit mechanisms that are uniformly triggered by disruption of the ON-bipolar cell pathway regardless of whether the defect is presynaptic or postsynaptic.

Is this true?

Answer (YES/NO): NO